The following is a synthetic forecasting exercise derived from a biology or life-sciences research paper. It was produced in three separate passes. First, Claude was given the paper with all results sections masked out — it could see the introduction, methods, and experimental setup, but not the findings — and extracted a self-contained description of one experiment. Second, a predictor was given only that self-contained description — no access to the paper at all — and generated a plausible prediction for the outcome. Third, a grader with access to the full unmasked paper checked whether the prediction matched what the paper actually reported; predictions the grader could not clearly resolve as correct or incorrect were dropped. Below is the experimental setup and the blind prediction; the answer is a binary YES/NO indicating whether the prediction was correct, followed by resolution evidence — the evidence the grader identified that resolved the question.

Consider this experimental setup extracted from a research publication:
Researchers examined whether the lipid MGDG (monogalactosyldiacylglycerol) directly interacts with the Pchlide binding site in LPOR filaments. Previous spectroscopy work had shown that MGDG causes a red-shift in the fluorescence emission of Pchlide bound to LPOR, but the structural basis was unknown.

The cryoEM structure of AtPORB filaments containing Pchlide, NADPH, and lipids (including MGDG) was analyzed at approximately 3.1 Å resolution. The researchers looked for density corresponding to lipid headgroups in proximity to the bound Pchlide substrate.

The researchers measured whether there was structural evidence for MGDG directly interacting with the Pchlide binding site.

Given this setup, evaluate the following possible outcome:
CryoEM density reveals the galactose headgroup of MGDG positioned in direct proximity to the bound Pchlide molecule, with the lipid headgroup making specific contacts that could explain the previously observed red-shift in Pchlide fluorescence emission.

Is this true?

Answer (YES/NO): YES